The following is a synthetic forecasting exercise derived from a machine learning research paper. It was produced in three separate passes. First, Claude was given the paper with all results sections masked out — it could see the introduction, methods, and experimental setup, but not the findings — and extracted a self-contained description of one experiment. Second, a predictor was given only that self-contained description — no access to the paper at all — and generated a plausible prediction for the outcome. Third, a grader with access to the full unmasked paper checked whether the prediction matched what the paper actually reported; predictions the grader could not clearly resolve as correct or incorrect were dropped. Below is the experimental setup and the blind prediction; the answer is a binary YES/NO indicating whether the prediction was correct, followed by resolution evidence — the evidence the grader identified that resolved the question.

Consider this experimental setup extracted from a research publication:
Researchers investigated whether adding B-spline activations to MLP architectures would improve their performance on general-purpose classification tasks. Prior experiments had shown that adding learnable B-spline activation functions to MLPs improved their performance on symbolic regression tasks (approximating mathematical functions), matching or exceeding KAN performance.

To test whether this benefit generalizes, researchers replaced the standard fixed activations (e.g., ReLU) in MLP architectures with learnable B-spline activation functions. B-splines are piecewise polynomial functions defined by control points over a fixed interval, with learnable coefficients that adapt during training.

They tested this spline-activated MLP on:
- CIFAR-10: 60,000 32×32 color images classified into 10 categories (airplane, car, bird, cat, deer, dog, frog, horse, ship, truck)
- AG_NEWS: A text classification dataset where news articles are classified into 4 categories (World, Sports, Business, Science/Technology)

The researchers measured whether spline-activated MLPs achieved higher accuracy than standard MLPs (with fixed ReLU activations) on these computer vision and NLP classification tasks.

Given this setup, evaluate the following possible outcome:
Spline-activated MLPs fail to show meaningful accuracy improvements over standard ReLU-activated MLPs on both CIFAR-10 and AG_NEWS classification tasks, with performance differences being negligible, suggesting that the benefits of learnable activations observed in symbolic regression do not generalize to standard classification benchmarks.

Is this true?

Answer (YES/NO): YES